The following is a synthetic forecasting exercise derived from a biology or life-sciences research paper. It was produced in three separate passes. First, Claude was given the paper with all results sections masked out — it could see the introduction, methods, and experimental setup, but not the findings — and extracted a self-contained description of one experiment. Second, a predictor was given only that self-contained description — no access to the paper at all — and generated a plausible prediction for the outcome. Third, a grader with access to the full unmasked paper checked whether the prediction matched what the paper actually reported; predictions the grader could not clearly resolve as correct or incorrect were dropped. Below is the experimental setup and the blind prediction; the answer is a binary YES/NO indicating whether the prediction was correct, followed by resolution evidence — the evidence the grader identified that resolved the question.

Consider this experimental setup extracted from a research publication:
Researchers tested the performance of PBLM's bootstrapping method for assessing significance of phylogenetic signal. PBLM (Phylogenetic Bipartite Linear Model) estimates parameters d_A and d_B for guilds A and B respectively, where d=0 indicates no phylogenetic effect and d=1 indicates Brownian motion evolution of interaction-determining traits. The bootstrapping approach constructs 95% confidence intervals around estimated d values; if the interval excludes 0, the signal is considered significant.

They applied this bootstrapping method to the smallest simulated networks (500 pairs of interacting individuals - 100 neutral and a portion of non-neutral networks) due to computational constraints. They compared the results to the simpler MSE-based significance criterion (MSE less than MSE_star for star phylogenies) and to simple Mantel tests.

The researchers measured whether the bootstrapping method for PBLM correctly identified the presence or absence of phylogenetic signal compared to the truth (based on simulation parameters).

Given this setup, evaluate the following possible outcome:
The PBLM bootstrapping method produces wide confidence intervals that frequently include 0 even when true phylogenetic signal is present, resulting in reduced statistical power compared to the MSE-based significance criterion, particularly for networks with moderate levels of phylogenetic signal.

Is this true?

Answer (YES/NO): NO